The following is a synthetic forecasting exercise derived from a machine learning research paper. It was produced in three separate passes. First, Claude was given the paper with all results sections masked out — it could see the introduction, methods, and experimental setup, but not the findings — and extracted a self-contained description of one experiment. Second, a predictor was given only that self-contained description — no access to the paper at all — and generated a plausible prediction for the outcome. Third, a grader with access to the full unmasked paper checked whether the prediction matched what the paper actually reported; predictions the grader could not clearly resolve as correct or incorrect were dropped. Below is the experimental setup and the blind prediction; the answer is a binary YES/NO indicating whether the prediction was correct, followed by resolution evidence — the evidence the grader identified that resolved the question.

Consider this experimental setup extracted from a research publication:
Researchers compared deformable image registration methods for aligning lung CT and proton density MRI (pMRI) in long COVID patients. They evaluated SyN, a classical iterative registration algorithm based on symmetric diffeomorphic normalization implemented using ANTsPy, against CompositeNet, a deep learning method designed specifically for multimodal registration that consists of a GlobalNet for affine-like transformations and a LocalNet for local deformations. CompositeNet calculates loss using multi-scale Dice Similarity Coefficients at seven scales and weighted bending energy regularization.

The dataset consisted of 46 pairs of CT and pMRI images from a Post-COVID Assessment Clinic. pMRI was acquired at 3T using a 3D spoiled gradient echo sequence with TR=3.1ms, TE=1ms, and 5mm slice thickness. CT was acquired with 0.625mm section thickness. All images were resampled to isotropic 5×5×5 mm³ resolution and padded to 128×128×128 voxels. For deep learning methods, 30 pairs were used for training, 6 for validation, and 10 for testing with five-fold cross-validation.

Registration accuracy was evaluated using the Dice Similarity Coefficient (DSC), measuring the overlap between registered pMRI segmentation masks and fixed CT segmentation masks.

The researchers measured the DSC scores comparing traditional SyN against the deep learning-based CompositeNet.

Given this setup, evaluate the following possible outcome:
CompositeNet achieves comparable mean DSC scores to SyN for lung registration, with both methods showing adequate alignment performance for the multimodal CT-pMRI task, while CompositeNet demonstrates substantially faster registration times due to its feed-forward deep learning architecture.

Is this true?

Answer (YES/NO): NO